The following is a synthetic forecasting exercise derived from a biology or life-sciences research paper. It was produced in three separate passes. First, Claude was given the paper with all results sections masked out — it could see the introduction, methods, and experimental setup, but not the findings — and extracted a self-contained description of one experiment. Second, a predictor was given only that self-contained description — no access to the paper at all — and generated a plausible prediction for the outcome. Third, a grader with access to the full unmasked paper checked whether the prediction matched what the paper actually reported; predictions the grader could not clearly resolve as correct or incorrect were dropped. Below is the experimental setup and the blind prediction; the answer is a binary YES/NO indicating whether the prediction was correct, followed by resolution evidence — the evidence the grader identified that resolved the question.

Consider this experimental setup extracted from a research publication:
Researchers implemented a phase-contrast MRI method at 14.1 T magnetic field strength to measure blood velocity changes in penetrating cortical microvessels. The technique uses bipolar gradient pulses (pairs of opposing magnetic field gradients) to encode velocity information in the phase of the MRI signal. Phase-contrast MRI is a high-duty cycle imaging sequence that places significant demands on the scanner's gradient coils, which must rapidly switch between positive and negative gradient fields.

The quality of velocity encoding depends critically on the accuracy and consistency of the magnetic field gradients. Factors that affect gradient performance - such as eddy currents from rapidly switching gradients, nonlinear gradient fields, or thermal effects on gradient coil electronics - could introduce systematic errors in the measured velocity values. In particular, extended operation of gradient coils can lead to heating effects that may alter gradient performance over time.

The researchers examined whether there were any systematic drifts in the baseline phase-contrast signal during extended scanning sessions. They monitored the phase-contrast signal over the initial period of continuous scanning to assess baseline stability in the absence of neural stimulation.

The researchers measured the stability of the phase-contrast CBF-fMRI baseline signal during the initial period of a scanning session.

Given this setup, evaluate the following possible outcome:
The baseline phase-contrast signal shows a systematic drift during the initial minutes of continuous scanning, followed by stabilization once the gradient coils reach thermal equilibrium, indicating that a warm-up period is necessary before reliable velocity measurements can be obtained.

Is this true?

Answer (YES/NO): NO